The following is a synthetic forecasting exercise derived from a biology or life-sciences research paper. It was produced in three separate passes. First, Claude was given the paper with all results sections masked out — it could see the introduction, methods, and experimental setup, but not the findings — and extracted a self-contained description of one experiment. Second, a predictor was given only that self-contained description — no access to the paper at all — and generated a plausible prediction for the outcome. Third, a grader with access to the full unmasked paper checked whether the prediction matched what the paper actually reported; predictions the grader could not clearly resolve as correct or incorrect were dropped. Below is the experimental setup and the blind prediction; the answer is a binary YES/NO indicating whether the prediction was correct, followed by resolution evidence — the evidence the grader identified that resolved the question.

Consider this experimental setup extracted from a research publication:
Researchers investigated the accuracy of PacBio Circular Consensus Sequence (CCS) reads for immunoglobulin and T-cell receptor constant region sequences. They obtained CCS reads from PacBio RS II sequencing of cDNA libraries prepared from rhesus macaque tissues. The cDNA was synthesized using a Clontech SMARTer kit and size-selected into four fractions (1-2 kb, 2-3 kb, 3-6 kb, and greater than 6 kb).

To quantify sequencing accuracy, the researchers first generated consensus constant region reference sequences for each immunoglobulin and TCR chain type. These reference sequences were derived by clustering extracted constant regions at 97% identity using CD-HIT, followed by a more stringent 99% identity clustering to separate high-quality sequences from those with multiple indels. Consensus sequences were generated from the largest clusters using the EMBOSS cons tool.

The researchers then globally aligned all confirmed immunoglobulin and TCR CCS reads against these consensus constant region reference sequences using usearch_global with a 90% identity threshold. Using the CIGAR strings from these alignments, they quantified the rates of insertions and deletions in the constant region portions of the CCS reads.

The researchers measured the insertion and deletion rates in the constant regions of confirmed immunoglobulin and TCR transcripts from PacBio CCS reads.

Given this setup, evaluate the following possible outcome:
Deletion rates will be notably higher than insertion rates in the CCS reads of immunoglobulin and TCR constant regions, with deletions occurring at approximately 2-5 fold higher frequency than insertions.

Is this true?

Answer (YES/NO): NO